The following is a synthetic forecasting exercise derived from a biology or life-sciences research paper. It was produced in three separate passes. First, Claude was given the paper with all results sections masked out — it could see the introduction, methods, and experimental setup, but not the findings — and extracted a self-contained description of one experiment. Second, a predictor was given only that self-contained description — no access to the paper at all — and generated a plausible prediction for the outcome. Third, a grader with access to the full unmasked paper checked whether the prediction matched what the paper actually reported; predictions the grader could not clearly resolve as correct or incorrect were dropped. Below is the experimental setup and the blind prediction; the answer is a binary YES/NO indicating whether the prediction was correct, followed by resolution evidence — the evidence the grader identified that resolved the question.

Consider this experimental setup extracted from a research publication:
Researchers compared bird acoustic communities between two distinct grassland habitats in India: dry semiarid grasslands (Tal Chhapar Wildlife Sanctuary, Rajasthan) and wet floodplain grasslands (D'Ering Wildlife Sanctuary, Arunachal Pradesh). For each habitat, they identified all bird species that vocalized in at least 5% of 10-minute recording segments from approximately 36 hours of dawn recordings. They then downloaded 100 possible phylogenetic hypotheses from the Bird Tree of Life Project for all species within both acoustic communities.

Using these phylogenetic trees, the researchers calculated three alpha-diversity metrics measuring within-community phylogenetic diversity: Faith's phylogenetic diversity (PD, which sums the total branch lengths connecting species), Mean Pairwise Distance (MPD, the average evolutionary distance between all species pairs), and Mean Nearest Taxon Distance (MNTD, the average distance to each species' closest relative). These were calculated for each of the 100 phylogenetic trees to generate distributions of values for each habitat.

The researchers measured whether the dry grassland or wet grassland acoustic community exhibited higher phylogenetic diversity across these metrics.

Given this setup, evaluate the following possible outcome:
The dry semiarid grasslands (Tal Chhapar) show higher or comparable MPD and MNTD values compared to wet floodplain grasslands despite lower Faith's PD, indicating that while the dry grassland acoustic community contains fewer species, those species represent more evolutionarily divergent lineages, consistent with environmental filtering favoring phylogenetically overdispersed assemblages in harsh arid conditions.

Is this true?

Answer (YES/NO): NO